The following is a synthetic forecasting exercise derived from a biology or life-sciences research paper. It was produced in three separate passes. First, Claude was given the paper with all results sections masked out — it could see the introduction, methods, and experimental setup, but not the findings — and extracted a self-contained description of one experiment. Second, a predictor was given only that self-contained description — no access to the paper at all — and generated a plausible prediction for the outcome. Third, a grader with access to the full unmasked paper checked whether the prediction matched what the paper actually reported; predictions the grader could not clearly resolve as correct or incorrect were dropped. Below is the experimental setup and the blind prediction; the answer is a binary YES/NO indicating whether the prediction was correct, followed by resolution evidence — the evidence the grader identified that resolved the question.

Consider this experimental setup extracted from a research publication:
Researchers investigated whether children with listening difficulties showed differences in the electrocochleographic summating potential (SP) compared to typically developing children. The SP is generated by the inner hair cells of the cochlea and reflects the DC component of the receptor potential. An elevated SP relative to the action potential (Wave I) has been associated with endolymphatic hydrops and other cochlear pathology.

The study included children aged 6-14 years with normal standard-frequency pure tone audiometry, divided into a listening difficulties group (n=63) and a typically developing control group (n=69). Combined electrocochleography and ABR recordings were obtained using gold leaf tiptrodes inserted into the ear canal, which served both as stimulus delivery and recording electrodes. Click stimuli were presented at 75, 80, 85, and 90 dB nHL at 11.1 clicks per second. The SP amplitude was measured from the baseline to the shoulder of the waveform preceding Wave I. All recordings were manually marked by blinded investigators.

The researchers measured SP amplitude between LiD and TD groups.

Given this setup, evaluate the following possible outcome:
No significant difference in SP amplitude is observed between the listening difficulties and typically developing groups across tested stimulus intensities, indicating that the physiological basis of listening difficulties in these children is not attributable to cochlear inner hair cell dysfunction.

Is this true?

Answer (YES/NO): YES